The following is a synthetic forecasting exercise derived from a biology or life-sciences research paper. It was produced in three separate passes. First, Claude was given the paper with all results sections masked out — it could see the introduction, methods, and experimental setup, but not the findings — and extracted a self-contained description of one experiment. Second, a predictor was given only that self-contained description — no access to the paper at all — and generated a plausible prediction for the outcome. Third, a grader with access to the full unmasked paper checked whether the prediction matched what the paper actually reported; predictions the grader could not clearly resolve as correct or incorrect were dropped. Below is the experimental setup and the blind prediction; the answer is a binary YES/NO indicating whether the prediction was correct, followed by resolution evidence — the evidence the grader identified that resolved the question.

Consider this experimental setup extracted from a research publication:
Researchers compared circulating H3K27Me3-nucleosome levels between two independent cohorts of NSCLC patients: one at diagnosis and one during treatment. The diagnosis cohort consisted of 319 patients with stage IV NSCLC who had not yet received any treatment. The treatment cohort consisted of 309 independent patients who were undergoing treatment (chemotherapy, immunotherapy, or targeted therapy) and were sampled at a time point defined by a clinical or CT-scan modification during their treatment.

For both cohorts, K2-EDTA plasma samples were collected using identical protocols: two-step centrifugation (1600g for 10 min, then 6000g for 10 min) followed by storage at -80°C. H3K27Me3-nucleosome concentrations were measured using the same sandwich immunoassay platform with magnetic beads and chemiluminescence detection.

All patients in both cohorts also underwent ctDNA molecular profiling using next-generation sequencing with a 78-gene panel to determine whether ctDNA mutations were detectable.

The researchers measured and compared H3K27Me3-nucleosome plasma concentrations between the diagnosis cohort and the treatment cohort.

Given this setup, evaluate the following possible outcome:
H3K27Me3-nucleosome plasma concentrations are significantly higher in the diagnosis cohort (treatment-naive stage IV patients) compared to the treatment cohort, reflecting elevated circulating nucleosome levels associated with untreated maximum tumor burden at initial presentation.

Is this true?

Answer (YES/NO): YES